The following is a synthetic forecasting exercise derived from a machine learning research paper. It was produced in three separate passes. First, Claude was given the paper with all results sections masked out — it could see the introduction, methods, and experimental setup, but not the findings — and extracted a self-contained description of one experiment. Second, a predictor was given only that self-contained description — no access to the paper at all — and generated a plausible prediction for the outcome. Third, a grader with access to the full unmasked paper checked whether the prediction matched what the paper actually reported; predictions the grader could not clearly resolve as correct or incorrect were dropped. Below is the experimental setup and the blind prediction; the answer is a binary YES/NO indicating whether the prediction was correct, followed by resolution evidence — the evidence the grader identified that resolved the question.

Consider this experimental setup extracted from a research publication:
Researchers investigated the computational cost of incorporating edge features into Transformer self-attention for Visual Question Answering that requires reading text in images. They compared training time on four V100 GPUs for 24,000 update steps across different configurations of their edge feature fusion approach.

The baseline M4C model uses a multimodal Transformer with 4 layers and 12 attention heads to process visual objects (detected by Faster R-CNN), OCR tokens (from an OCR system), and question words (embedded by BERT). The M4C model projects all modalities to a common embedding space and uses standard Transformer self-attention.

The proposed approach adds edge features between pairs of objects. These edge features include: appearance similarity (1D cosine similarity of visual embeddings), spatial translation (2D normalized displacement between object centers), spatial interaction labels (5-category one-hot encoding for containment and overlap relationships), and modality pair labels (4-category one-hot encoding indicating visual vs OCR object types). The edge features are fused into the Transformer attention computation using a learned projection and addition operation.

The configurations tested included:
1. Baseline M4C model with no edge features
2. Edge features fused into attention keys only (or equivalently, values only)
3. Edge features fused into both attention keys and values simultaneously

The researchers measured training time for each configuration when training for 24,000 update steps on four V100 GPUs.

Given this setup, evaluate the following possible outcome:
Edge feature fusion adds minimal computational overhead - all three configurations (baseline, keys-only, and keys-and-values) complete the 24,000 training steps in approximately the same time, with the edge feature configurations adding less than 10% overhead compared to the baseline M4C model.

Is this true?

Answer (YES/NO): NO